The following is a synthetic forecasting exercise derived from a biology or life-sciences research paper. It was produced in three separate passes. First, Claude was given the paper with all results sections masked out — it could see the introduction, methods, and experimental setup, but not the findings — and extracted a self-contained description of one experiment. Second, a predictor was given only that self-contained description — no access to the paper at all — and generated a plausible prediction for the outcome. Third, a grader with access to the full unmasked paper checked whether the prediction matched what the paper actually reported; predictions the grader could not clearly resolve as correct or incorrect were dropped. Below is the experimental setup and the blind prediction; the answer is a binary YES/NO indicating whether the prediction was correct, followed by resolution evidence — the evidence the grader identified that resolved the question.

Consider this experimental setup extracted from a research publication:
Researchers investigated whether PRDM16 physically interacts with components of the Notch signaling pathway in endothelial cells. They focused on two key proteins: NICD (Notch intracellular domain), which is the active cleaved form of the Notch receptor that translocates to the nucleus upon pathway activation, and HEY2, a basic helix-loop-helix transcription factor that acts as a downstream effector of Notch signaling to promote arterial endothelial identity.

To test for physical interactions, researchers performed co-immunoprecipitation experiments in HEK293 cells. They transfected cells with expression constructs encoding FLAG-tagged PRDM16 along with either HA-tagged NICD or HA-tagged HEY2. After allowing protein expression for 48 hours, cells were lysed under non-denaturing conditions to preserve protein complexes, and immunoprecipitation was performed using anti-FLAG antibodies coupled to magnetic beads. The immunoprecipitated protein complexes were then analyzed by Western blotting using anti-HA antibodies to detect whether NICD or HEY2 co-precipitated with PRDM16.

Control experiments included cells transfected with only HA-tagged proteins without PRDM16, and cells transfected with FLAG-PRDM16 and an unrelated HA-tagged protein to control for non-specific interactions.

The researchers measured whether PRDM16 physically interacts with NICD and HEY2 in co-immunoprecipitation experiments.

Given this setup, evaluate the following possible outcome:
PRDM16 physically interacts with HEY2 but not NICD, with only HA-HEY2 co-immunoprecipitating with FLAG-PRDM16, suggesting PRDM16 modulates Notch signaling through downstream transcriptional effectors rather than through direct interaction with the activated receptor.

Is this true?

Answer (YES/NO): NO